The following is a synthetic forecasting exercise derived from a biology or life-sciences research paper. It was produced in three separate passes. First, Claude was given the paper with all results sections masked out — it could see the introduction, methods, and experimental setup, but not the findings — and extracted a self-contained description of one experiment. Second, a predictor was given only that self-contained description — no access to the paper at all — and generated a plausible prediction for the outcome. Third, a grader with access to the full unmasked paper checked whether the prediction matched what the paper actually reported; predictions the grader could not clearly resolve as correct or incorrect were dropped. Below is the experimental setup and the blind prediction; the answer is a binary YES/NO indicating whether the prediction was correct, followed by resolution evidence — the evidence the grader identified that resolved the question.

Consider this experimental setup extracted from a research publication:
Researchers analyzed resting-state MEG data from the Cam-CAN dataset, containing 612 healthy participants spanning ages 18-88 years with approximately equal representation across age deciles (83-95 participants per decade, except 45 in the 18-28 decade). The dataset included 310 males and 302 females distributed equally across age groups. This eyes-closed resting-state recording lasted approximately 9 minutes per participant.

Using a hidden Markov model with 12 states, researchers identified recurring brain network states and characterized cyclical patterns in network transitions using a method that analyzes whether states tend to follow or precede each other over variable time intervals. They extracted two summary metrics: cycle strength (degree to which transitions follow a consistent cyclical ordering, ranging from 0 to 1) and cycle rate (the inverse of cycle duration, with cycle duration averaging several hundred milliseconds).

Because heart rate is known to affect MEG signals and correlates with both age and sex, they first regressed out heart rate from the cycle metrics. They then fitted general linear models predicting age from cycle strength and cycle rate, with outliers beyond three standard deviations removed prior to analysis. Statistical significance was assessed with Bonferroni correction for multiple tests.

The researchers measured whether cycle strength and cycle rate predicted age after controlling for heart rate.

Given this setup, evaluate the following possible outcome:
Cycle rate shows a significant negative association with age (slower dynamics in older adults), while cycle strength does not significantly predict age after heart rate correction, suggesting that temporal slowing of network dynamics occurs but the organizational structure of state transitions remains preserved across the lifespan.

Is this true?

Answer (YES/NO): NO